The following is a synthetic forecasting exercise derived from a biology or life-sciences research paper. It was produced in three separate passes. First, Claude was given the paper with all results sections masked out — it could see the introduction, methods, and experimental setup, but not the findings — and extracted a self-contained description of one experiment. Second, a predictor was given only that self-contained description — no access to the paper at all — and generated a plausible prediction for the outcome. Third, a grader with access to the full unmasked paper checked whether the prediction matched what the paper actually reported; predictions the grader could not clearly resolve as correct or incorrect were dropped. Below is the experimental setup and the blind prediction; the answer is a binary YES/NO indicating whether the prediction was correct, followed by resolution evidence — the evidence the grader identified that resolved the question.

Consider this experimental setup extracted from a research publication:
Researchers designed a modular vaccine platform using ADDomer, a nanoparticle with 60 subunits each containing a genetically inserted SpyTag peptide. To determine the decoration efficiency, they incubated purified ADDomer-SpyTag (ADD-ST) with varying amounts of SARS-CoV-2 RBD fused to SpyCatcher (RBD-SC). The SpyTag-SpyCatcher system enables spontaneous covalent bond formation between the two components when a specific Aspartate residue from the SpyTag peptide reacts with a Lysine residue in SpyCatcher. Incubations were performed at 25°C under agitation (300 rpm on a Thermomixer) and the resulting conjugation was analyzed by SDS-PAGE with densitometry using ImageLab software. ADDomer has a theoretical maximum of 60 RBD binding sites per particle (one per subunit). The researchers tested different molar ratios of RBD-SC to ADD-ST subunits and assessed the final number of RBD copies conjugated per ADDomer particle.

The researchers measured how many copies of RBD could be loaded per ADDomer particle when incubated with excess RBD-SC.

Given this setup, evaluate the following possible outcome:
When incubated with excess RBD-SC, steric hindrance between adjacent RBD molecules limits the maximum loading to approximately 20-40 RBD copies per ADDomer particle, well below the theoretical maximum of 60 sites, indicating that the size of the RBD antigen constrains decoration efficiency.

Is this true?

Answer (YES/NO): NO